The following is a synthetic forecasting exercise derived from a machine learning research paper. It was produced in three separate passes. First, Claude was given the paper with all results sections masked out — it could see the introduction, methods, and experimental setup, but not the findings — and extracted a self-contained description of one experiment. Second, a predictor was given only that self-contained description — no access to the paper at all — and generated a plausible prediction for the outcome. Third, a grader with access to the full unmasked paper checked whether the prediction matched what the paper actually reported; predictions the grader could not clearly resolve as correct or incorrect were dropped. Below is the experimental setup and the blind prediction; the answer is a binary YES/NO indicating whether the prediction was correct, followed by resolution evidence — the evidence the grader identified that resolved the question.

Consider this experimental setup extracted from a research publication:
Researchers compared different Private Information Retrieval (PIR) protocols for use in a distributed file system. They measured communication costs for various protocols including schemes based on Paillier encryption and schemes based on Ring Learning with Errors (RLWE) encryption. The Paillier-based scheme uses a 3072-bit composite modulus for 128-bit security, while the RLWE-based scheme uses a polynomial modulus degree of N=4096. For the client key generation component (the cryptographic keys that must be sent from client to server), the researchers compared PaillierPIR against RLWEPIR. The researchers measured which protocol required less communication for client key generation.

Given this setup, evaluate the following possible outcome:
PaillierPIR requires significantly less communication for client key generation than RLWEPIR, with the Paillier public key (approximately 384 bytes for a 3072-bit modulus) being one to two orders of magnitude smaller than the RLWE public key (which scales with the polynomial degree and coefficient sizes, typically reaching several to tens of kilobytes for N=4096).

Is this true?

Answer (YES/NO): NO